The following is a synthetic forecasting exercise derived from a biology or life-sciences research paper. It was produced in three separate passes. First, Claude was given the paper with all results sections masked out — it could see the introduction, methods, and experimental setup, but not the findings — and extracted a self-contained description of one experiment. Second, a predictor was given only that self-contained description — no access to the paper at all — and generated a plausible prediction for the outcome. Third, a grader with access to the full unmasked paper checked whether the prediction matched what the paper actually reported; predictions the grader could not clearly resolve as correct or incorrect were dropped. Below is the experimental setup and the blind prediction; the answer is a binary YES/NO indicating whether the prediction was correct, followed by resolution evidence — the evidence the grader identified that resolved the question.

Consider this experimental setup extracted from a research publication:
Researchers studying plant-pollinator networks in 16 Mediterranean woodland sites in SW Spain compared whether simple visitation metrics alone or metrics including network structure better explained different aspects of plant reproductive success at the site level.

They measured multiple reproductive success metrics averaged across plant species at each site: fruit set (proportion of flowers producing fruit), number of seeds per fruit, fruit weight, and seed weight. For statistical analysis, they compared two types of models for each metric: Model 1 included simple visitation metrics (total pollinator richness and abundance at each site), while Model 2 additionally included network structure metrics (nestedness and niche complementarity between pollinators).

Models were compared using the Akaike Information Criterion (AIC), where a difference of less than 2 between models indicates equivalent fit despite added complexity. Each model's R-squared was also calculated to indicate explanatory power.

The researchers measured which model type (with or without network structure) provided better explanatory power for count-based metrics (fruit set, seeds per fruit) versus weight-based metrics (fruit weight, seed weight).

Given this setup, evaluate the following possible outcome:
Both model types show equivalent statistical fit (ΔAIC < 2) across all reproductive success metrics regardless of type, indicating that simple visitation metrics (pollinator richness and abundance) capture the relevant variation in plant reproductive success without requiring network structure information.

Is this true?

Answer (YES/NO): NO